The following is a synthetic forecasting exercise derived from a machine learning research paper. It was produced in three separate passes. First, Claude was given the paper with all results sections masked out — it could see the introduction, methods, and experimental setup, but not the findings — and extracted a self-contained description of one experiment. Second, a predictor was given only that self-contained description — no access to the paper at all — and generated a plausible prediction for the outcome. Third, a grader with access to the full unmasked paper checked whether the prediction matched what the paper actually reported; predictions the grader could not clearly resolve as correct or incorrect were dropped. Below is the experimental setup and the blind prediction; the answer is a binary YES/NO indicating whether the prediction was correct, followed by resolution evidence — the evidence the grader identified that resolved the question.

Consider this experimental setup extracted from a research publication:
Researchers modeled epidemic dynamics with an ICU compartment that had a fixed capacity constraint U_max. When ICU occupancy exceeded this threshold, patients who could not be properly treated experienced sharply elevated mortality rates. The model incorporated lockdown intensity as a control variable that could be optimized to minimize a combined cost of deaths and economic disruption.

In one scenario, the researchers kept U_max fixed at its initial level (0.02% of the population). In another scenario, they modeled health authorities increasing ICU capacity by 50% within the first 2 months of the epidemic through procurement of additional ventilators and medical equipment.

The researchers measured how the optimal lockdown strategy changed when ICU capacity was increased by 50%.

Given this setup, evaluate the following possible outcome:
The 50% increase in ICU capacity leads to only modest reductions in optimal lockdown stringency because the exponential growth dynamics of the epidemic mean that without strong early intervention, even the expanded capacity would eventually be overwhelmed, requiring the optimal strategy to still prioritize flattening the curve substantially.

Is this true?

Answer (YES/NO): NO